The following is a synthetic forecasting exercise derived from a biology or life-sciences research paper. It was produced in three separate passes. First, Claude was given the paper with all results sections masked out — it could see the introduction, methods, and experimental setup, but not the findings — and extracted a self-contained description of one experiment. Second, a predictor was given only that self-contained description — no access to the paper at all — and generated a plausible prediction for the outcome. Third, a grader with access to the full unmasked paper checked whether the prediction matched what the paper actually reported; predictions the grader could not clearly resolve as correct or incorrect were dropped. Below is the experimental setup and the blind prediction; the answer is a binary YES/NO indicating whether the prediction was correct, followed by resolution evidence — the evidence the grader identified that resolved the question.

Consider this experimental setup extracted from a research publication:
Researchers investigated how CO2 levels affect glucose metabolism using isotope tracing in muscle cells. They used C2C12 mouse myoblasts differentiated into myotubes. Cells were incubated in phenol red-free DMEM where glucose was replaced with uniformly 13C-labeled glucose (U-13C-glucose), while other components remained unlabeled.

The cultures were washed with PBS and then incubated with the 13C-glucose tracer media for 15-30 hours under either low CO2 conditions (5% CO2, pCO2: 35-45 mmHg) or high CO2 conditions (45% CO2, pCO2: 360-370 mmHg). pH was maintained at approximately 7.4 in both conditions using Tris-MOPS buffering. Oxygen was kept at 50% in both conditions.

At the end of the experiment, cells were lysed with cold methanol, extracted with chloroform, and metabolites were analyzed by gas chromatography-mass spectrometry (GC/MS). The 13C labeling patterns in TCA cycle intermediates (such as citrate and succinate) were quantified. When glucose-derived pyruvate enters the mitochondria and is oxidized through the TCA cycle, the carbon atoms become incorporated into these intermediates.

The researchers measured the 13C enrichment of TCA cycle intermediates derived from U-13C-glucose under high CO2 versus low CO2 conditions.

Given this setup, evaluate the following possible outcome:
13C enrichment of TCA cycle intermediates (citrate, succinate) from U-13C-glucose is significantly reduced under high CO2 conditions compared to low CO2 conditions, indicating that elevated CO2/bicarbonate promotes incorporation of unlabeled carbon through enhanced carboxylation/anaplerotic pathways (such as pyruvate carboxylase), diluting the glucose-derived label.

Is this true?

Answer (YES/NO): NO